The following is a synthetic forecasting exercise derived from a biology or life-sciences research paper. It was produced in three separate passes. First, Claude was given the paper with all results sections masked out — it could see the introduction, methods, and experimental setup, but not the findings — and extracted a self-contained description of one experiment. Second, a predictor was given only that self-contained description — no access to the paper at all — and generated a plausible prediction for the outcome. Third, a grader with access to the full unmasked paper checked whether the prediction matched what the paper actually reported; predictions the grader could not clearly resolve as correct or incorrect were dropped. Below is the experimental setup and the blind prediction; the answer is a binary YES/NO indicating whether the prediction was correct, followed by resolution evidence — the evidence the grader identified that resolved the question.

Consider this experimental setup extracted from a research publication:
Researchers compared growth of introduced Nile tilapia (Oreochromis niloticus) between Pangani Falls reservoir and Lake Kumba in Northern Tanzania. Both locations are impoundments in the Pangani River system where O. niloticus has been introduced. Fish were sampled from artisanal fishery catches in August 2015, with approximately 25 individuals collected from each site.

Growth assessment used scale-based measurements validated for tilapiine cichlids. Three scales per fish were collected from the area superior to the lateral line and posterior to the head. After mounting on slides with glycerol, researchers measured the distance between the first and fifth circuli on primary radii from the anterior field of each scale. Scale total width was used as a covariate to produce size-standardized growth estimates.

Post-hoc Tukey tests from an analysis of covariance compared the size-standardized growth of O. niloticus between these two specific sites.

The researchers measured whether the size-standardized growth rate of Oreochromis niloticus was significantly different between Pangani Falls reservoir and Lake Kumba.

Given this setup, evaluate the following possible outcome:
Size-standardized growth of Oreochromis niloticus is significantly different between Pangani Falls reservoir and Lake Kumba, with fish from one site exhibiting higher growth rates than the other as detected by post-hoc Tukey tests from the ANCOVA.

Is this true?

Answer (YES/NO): YES